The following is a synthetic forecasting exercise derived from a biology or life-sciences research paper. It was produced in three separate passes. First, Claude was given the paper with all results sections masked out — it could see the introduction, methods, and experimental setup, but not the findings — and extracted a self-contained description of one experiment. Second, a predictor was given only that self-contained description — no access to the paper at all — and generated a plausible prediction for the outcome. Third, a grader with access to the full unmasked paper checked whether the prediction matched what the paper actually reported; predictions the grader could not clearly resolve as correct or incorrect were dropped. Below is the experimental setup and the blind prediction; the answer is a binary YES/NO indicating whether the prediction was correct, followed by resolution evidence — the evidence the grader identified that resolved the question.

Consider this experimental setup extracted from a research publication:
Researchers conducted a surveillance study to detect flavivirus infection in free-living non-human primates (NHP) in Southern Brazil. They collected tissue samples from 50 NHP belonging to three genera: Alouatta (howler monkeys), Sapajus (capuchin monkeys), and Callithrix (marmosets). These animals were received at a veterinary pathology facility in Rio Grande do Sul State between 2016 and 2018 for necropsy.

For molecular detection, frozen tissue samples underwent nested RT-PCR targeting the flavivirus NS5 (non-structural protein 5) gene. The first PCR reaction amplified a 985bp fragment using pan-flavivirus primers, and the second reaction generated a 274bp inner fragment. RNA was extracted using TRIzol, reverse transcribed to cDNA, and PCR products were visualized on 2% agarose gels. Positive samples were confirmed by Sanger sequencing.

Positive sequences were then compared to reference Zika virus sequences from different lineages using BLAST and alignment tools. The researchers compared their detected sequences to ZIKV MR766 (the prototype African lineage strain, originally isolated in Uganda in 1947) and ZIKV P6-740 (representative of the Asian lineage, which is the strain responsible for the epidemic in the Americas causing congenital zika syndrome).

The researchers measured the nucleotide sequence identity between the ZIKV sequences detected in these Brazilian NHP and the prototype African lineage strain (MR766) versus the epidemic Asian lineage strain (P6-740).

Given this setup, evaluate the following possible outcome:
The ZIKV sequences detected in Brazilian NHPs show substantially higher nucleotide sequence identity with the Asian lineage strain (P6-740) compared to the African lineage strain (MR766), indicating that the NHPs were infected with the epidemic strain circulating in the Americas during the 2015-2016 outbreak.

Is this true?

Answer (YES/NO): NO